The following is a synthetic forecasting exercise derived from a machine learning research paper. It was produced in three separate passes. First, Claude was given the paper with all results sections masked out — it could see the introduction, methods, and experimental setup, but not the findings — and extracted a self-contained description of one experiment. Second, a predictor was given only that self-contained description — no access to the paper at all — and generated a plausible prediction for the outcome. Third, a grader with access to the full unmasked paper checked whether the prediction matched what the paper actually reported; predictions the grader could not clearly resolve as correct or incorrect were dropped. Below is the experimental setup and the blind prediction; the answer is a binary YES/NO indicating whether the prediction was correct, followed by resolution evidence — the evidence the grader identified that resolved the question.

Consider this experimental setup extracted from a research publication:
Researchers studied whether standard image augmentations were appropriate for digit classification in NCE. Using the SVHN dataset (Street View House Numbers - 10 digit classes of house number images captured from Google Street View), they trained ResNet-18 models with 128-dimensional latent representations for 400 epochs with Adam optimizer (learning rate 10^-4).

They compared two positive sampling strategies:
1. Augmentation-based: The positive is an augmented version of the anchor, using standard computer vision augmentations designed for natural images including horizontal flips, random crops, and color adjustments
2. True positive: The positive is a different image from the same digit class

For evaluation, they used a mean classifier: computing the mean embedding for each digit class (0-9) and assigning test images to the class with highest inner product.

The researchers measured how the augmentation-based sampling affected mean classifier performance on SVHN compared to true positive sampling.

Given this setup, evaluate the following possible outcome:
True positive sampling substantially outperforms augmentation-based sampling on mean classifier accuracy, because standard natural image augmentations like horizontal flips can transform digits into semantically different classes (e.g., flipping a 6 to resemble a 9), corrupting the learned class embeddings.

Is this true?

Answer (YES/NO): YES